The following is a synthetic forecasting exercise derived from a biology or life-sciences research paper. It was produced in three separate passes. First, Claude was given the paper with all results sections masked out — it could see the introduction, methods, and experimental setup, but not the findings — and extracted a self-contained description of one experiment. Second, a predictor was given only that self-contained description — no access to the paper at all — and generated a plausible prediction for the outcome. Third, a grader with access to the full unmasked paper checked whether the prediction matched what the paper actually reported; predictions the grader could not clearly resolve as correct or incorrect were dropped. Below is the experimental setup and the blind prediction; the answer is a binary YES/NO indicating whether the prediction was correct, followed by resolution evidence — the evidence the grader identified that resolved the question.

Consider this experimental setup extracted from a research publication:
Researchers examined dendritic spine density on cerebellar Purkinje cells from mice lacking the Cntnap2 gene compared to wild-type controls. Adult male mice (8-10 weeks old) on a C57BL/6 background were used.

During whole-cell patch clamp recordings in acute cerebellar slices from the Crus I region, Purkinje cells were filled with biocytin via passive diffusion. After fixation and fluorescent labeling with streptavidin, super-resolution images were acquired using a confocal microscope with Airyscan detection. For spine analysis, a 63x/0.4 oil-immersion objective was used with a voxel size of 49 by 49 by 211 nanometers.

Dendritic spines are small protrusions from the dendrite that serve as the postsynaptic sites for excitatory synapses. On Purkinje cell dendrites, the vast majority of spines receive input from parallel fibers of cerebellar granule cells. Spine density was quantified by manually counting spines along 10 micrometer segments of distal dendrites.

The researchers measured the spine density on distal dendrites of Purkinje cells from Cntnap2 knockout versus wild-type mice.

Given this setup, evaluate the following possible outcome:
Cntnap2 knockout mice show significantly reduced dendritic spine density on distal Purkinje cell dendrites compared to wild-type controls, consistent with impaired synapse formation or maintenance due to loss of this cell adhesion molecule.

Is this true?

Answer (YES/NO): NO